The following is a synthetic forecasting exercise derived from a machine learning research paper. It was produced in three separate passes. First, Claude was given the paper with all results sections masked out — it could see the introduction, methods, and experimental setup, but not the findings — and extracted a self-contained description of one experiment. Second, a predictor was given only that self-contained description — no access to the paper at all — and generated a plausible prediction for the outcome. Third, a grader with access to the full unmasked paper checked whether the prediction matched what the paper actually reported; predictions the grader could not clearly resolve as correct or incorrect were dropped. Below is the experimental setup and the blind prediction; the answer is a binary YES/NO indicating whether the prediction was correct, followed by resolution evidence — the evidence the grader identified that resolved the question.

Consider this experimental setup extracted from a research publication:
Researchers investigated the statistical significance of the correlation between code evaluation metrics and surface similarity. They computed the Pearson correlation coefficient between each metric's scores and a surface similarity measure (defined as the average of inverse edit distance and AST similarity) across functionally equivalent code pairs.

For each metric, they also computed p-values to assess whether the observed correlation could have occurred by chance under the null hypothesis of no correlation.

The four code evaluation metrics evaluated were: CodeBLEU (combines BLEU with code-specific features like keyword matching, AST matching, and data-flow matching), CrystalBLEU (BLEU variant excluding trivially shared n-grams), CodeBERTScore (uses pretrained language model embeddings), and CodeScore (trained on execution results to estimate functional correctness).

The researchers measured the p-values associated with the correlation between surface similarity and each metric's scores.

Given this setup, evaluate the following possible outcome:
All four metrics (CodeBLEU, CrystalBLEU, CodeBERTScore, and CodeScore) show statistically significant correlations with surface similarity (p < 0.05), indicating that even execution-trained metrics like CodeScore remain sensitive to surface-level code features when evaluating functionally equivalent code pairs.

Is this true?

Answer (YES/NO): YES